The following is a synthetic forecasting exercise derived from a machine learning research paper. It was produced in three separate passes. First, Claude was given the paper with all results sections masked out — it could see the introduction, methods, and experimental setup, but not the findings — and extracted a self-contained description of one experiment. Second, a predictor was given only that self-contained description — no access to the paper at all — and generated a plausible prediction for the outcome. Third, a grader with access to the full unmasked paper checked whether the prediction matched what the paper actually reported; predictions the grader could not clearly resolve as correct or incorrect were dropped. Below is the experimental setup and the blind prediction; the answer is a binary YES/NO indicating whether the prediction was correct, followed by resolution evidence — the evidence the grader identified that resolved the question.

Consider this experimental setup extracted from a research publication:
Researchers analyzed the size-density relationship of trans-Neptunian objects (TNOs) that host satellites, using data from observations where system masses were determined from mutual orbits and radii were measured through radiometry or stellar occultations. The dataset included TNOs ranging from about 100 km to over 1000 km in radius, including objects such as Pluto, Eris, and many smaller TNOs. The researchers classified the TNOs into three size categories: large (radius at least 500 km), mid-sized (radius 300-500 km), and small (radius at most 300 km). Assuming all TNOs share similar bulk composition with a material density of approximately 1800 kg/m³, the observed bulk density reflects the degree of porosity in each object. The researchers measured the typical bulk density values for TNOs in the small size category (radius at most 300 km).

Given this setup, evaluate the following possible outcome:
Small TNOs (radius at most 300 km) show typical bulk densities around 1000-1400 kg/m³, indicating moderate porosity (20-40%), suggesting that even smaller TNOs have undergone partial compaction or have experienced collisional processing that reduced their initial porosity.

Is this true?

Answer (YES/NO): NO